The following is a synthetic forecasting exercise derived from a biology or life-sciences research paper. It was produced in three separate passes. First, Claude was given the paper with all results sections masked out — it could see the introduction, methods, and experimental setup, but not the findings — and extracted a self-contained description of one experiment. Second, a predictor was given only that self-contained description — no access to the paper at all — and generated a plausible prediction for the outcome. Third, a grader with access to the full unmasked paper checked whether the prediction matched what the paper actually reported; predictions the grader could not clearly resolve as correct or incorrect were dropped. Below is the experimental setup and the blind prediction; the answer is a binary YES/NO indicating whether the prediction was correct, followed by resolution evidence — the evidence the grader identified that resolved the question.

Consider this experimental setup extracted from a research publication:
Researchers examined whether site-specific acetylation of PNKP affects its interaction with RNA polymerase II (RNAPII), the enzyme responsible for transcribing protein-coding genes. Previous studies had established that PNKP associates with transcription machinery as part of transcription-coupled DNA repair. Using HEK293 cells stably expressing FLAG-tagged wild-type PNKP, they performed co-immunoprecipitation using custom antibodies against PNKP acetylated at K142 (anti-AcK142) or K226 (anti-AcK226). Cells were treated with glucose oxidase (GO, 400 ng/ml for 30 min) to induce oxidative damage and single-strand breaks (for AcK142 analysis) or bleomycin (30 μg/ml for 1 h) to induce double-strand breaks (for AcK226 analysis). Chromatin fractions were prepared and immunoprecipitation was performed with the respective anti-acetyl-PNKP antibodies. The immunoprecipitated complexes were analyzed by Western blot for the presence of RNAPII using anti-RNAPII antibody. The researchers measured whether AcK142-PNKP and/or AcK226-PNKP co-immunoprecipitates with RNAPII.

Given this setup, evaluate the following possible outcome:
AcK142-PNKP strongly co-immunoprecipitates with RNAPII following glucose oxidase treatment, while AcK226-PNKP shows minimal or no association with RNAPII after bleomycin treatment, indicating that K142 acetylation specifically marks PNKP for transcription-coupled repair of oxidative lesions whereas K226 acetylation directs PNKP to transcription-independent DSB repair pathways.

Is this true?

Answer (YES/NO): NO